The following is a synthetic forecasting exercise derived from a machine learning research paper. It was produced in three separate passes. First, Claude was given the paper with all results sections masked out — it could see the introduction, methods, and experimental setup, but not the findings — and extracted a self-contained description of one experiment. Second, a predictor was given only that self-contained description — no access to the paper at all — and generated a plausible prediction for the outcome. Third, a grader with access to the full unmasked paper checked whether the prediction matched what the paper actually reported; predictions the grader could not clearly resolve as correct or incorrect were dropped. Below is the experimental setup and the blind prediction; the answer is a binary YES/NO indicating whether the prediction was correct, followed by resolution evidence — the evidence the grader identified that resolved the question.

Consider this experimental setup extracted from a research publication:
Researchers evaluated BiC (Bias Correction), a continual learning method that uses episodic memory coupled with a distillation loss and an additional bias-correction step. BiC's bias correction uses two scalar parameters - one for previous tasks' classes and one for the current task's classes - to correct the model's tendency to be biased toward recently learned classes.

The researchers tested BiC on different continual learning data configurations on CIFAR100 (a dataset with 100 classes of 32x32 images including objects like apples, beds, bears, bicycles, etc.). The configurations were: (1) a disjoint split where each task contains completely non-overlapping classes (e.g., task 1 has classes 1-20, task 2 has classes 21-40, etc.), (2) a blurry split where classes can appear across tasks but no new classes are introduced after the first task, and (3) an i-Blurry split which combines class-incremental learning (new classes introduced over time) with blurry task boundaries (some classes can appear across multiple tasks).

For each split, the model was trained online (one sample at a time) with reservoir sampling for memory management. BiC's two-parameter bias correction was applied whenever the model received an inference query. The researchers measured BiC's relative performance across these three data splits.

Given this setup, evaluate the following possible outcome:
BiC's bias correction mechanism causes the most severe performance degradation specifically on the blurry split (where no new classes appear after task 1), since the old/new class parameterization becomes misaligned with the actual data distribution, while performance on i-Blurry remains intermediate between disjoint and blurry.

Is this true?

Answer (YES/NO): YES